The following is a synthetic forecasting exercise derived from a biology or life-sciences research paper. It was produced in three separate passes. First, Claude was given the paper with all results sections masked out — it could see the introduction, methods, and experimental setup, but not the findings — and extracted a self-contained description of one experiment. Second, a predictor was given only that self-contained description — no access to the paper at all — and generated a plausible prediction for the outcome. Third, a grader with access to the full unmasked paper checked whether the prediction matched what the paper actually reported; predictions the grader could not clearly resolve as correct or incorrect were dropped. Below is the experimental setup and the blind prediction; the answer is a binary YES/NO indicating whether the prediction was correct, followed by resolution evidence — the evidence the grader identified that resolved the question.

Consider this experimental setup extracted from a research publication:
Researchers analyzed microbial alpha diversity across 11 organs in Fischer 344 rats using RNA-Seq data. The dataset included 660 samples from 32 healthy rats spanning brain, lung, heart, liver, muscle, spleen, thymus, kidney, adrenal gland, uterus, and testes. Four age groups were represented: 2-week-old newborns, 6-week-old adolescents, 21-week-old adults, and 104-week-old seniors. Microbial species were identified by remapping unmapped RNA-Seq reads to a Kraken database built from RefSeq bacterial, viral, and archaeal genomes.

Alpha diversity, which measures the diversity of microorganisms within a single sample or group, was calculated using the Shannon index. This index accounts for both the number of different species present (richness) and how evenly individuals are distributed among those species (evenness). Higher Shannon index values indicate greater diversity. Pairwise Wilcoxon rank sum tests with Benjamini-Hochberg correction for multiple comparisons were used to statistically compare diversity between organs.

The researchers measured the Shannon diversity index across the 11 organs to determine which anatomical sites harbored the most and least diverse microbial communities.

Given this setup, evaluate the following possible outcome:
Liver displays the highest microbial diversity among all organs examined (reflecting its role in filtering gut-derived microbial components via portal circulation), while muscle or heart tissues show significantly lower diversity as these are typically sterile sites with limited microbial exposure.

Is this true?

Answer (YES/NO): NO